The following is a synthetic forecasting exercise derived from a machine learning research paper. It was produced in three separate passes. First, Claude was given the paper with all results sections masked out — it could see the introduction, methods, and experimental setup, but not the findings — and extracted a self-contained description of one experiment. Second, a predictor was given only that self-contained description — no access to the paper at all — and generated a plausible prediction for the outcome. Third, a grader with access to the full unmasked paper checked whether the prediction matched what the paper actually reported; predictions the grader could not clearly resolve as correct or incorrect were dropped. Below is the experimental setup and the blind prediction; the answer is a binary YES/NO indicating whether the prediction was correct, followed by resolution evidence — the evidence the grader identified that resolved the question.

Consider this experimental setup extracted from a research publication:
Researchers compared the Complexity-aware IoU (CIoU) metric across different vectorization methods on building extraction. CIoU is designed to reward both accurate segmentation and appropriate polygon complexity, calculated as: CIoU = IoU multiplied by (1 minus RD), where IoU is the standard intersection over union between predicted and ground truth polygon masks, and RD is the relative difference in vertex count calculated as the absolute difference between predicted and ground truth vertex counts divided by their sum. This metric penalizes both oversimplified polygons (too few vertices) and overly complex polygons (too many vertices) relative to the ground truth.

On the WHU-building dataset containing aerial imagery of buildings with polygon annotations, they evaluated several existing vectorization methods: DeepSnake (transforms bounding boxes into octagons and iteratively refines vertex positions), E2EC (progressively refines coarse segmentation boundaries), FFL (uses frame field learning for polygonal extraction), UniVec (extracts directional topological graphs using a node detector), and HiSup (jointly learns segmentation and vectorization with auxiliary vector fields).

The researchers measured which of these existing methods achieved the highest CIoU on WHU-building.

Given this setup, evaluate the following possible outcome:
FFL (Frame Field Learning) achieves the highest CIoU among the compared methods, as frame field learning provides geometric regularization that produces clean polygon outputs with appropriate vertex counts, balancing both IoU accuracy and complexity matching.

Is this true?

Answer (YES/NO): NO